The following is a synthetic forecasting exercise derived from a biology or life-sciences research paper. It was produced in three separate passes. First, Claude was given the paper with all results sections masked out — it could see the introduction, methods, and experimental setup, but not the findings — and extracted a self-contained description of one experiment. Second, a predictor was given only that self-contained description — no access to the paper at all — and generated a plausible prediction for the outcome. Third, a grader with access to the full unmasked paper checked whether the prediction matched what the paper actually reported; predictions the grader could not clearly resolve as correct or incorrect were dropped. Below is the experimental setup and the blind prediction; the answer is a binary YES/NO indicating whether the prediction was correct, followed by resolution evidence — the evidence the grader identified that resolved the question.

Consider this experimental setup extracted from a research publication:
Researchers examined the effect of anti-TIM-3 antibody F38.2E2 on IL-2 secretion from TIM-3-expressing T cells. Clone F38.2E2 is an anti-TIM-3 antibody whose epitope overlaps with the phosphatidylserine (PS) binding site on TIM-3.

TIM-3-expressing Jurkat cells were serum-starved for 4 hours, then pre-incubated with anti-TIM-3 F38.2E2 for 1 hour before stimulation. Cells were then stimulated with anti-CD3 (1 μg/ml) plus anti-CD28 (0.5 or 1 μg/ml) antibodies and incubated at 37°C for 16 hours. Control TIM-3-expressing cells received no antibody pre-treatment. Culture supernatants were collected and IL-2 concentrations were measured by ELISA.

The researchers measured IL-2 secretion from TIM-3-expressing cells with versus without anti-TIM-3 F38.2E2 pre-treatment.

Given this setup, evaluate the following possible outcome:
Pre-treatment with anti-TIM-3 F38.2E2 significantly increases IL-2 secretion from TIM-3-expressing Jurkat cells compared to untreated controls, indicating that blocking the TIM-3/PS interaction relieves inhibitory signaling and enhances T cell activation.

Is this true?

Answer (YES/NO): NO